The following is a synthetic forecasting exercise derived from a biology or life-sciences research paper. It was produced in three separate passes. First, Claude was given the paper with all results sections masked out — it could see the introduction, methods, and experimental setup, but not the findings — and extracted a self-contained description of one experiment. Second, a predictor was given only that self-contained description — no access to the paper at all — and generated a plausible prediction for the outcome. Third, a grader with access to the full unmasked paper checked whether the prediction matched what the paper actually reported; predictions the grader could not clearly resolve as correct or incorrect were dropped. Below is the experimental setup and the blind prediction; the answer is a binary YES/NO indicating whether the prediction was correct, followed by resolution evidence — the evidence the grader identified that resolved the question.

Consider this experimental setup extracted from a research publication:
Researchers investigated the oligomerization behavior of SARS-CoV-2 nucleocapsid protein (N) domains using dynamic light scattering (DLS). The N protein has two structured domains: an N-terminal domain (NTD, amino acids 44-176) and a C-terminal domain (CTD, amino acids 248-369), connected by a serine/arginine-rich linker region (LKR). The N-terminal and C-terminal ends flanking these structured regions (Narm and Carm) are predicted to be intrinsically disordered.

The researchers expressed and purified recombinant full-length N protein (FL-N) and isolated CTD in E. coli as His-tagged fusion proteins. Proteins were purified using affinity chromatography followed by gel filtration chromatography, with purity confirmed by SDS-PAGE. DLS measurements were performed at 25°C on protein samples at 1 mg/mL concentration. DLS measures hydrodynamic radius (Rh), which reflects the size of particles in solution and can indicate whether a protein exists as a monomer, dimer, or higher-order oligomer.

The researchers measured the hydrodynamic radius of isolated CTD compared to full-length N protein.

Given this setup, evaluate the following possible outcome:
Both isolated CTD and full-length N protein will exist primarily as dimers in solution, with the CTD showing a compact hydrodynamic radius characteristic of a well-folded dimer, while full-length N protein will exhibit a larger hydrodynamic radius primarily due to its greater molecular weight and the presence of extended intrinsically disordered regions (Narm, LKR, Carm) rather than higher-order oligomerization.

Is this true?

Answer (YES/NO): NO